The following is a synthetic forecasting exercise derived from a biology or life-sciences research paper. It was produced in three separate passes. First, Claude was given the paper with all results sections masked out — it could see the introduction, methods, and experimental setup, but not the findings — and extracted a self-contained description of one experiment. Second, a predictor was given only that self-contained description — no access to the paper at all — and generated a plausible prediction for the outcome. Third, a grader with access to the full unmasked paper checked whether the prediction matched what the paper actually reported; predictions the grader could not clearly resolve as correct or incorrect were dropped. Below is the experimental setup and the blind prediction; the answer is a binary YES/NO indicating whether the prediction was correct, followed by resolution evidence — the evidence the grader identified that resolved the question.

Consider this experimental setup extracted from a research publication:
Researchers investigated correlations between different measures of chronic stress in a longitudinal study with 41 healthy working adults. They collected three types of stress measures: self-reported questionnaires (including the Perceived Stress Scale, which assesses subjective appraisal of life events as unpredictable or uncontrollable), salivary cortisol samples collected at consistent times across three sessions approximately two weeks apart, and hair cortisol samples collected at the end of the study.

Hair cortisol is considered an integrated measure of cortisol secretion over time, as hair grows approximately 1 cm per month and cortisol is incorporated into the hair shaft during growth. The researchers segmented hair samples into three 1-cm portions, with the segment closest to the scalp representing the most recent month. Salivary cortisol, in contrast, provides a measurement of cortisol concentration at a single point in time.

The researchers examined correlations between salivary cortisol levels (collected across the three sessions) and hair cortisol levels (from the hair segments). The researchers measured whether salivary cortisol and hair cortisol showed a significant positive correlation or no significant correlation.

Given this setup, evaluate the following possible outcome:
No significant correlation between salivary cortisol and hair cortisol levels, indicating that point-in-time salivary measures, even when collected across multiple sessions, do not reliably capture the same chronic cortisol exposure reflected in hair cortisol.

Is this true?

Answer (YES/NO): NO